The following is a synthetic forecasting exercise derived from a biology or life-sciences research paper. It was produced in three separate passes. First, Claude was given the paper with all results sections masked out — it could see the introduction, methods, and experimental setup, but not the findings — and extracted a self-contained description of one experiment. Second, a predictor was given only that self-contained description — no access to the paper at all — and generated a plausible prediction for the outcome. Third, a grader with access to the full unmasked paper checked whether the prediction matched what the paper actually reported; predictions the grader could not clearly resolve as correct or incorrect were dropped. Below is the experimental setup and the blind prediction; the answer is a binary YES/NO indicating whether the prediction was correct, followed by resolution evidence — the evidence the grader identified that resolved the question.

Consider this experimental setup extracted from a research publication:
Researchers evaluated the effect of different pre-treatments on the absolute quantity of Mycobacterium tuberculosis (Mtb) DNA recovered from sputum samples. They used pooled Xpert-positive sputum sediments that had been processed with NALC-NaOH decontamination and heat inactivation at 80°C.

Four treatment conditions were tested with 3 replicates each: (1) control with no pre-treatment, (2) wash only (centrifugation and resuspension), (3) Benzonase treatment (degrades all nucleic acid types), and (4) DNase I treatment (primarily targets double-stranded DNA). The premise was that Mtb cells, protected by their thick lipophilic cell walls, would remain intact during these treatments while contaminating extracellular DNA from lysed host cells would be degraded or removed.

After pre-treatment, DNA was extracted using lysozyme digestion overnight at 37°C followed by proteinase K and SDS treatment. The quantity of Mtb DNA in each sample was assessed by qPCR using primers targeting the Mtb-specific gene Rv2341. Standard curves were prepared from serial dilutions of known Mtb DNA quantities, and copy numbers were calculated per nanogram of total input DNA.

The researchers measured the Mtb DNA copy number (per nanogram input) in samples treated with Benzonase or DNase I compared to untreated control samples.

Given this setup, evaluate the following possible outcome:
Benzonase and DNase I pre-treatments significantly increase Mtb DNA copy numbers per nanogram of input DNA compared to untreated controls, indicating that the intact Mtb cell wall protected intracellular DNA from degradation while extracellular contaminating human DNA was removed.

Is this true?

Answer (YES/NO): YES